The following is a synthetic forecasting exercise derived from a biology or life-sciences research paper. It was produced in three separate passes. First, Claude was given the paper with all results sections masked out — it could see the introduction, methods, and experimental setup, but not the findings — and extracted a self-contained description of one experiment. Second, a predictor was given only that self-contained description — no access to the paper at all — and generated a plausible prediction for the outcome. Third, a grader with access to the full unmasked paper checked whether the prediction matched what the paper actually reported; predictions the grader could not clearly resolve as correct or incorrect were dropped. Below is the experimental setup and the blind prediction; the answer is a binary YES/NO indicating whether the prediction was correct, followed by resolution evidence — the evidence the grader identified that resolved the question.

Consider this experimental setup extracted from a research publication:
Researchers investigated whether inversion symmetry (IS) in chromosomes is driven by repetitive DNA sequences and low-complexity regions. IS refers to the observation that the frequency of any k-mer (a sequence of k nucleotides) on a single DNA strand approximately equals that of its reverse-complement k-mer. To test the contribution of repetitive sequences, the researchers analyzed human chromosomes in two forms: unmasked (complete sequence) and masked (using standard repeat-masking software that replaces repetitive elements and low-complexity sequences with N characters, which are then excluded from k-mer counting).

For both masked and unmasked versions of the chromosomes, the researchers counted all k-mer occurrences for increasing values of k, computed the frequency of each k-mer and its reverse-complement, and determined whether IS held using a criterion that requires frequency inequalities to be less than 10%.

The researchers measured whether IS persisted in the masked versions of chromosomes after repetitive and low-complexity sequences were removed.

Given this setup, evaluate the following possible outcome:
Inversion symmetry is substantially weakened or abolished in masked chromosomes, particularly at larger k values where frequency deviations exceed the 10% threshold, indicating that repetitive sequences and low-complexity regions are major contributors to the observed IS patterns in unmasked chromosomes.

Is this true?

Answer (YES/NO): NO